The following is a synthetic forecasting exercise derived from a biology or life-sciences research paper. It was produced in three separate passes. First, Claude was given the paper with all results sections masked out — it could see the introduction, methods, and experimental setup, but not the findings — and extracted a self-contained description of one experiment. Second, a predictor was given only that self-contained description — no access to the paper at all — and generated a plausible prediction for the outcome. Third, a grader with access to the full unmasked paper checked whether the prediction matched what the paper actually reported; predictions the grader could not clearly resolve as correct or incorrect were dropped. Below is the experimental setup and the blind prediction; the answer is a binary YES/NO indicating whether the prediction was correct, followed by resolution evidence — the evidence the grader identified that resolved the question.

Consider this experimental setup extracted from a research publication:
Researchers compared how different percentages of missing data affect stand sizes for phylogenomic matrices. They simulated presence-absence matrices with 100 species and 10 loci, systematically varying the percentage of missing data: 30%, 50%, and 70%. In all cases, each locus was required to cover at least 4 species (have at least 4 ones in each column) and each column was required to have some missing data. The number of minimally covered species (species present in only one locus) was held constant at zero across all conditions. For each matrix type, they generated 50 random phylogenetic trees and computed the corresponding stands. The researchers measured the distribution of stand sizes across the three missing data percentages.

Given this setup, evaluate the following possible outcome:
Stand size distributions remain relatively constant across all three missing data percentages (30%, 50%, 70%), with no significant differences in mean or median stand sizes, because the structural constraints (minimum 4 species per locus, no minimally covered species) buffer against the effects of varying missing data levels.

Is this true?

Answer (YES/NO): NO